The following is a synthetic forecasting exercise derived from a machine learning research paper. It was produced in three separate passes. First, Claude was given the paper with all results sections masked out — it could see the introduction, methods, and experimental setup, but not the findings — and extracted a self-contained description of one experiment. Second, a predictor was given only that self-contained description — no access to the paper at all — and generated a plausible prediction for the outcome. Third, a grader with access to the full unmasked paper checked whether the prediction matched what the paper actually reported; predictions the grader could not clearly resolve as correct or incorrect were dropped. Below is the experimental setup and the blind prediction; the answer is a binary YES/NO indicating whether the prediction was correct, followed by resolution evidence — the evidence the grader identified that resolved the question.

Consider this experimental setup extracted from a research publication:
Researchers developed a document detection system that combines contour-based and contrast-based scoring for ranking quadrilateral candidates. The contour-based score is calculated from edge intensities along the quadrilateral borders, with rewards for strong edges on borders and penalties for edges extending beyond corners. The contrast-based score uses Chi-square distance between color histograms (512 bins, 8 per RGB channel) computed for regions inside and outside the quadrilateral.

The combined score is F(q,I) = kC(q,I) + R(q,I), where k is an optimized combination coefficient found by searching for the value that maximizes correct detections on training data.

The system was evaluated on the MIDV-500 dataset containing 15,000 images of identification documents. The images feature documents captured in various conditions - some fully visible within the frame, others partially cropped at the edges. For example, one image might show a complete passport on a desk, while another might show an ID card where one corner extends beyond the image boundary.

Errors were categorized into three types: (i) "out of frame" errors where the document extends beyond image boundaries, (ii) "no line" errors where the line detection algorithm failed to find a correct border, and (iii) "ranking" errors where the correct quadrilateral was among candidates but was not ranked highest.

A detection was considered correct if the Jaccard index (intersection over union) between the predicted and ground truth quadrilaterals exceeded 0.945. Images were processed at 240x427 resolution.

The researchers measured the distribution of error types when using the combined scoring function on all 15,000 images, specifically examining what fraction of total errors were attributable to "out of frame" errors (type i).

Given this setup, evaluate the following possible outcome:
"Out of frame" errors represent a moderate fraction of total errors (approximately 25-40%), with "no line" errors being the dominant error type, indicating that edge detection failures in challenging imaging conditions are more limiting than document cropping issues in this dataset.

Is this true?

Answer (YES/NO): NO